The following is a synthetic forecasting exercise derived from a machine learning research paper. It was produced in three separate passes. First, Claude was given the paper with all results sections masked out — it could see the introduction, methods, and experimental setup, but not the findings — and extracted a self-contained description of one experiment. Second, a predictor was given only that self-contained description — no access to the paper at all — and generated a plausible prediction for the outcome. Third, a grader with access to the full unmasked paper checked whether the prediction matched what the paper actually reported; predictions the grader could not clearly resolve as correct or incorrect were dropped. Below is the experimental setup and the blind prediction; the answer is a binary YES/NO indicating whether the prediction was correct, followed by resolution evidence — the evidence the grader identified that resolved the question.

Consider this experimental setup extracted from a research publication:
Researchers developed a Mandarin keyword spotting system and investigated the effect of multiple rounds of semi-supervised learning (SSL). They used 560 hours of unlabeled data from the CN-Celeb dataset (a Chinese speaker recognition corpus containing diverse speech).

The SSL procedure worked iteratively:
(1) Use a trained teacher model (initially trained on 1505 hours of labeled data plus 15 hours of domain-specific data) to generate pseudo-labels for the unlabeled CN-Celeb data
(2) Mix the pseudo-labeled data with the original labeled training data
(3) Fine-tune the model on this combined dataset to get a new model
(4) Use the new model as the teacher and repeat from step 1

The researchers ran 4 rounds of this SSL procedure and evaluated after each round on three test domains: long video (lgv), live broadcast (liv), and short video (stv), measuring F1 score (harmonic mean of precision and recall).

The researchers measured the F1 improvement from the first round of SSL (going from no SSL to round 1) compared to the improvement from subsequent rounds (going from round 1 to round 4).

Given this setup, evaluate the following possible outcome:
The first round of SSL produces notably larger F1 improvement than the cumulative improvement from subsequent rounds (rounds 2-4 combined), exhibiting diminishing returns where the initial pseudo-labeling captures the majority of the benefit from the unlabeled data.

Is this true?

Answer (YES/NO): YES